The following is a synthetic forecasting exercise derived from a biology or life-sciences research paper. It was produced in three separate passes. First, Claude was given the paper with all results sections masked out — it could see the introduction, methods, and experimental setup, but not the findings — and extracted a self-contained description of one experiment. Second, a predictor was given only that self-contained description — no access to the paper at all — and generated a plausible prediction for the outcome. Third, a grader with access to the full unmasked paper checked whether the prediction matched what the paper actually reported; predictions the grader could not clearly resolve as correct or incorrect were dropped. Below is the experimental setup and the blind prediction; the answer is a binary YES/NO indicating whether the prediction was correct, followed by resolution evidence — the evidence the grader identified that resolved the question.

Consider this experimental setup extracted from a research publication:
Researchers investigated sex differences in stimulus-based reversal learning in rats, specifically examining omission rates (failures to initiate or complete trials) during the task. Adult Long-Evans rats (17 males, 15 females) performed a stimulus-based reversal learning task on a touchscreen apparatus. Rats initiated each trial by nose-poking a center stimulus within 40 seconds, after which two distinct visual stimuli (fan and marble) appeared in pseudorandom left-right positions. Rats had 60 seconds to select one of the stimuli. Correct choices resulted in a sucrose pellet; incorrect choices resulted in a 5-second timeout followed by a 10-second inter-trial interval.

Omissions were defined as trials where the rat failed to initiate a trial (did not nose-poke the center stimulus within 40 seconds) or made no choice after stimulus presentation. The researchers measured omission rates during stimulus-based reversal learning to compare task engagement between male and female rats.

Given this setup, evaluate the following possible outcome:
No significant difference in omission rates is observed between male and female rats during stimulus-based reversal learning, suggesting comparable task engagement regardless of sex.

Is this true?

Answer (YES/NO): NO